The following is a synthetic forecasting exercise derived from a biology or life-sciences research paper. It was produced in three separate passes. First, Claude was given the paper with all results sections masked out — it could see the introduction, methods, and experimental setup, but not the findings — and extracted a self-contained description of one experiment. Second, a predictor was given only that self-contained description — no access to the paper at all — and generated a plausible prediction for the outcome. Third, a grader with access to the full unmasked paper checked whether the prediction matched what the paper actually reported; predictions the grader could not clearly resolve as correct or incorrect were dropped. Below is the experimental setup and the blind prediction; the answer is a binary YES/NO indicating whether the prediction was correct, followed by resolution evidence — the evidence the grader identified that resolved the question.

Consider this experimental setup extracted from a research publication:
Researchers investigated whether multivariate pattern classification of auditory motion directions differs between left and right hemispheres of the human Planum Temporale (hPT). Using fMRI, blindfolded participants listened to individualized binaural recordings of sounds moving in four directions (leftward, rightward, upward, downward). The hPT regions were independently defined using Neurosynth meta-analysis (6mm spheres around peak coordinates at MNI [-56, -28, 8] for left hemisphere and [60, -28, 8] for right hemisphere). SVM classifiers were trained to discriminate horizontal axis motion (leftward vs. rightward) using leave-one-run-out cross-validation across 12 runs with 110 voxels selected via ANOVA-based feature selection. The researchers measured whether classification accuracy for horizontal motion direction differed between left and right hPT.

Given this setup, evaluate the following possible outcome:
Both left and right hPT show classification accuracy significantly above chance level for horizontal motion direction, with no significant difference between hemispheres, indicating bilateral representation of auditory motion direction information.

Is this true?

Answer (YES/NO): NO